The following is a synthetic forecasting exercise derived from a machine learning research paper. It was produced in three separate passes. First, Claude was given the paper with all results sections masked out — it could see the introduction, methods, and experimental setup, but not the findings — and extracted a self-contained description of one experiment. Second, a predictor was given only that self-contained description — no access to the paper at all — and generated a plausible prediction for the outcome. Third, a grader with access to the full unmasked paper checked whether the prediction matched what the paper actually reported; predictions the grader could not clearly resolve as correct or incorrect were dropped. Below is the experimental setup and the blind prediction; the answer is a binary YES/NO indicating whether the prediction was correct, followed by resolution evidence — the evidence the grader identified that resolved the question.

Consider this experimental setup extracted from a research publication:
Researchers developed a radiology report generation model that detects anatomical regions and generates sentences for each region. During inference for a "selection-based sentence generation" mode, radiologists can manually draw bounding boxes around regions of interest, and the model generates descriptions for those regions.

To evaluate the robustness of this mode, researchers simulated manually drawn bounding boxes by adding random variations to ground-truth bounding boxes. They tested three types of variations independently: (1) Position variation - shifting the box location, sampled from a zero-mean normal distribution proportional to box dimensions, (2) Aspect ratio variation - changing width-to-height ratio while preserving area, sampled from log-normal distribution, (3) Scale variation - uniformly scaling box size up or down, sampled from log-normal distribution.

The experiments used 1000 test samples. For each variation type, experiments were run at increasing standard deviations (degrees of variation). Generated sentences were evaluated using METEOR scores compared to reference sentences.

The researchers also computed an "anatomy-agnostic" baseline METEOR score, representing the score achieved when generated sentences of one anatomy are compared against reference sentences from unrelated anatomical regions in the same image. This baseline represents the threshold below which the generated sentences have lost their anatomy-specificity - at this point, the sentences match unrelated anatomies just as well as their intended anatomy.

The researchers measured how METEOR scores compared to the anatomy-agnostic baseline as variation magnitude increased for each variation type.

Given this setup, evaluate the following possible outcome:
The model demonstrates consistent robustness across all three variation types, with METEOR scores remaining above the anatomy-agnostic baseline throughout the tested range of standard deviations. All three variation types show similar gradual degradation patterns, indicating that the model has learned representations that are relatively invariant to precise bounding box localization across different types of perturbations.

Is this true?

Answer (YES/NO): NO